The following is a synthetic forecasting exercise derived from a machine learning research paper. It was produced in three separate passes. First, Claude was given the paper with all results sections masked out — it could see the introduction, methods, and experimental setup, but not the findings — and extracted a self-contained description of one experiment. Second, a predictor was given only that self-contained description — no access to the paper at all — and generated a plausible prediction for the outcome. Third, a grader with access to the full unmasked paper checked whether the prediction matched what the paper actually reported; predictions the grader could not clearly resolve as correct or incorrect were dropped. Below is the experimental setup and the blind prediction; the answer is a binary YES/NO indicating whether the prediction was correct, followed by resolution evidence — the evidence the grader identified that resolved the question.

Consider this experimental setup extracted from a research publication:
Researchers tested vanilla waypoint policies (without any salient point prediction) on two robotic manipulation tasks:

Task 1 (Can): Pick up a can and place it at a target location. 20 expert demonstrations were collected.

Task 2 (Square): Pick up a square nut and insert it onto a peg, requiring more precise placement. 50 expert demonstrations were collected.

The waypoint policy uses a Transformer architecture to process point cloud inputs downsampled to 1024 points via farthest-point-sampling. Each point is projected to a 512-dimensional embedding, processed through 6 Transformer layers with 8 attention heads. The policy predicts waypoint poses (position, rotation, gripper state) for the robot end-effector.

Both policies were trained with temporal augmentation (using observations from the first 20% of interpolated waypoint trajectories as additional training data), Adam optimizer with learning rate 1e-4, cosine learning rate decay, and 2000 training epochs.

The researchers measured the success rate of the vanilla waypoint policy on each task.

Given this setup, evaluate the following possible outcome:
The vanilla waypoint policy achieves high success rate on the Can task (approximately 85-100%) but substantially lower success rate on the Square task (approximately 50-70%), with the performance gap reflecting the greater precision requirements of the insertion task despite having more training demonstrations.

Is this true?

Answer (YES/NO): NO